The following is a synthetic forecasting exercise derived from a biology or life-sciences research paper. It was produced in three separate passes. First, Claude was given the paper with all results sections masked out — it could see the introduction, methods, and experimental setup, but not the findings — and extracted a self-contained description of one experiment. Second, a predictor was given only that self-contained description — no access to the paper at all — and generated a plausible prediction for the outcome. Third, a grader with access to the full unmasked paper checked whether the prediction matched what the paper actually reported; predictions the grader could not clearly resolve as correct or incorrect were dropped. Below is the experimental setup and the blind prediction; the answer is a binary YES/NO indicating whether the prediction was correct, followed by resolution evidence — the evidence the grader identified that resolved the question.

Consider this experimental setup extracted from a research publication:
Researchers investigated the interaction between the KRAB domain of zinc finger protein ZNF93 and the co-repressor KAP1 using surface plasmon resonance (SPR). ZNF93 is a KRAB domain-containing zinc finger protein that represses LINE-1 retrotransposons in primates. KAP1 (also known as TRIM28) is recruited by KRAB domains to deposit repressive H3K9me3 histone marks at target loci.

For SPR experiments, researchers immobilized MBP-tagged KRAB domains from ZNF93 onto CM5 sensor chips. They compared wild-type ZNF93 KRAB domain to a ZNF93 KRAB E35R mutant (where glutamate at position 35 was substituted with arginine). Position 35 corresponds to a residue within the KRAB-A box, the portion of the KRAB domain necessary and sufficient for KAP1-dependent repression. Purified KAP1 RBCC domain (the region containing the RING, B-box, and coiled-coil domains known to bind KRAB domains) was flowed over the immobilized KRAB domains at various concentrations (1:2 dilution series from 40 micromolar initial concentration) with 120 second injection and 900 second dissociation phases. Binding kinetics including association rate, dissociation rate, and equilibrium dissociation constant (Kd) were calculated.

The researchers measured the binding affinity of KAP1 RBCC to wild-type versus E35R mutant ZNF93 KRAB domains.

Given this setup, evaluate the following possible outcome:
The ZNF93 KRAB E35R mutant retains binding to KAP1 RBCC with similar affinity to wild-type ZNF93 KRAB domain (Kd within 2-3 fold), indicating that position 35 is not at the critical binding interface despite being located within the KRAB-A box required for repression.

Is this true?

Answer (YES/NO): NO